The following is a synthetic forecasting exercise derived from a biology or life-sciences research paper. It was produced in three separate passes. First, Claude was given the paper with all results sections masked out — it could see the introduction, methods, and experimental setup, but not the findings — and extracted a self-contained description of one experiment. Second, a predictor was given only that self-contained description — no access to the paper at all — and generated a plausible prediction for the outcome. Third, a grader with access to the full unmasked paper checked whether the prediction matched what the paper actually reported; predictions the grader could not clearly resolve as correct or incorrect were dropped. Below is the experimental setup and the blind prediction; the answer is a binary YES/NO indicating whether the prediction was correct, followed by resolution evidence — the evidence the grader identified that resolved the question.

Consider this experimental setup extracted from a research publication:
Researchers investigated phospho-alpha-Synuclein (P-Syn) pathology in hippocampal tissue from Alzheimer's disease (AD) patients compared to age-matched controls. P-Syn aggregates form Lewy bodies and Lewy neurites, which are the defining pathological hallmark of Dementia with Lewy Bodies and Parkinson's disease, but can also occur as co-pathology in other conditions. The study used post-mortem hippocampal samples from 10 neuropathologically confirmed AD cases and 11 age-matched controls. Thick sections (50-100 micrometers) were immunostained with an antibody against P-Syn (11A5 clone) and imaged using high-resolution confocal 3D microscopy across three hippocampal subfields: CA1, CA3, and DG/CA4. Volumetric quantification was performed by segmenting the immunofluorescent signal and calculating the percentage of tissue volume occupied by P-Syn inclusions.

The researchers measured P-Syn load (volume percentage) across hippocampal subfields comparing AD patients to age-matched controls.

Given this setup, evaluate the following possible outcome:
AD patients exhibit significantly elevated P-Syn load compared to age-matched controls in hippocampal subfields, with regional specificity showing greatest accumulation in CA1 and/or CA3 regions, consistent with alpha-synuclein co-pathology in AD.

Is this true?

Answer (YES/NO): YES